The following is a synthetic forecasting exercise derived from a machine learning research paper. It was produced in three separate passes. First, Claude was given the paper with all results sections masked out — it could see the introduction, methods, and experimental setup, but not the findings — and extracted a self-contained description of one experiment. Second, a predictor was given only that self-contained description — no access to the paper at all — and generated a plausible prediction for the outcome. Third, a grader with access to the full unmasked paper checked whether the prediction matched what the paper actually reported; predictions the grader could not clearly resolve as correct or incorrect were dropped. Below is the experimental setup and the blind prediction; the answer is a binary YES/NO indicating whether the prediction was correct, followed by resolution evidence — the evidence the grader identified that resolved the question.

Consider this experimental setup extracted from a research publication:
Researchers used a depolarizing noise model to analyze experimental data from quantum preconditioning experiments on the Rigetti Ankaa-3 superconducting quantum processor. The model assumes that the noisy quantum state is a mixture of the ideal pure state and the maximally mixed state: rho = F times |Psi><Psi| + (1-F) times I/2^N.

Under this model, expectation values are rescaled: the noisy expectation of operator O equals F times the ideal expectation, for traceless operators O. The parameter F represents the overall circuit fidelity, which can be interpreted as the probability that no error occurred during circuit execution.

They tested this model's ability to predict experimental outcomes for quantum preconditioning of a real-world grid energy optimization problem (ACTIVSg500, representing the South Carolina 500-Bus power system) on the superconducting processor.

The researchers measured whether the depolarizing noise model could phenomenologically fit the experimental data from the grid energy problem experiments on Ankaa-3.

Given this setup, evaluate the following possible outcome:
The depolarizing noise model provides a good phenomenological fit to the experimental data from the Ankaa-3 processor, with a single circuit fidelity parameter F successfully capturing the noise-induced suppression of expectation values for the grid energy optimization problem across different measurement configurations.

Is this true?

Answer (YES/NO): YES